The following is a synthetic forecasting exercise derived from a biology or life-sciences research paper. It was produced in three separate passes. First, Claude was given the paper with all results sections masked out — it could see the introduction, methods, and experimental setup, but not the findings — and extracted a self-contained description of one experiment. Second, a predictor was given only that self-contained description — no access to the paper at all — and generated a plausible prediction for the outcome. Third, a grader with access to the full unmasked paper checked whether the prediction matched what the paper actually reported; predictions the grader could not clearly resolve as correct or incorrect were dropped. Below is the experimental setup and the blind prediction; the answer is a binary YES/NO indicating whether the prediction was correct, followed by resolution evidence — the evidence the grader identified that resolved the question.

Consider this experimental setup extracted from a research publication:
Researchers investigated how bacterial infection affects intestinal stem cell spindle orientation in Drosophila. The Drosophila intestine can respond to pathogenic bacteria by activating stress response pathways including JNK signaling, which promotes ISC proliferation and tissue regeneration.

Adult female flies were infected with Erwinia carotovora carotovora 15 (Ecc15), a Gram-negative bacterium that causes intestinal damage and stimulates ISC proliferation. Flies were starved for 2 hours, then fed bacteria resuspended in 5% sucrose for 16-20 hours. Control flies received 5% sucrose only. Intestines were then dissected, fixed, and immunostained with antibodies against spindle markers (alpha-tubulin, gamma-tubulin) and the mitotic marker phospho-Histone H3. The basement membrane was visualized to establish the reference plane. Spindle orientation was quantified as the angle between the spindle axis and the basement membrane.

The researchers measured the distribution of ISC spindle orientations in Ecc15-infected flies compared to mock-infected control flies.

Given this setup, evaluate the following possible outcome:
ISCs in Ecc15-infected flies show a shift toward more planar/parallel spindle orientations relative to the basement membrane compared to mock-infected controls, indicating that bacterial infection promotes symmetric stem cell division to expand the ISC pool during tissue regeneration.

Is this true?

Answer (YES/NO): NO